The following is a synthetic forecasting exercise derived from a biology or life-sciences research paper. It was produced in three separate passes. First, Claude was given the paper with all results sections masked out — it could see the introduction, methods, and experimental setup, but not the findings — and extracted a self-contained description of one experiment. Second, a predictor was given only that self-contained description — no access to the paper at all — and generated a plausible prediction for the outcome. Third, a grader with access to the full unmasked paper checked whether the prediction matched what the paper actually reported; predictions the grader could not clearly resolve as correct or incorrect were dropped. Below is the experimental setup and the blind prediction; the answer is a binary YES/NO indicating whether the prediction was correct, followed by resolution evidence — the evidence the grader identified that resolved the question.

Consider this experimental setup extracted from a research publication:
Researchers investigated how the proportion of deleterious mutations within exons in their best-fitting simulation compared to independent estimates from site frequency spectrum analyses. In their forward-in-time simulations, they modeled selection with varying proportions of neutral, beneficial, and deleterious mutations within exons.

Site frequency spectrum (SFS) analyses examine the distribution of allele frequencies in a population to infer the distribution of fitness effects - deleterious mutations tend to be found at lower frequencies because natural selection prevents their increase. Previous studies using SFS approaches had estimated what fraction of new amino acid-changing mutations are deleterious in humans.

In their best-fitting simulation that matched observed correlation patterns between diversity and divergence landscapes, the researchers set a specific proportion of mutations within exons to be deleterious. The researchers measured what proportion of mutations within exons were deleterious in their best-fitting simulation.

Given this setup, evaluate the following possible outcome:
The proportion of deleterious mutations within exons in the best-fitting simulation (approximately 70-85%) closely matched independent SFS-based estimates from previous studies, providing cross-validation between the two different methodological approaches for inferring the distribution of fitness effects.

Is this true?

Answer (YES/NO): YES